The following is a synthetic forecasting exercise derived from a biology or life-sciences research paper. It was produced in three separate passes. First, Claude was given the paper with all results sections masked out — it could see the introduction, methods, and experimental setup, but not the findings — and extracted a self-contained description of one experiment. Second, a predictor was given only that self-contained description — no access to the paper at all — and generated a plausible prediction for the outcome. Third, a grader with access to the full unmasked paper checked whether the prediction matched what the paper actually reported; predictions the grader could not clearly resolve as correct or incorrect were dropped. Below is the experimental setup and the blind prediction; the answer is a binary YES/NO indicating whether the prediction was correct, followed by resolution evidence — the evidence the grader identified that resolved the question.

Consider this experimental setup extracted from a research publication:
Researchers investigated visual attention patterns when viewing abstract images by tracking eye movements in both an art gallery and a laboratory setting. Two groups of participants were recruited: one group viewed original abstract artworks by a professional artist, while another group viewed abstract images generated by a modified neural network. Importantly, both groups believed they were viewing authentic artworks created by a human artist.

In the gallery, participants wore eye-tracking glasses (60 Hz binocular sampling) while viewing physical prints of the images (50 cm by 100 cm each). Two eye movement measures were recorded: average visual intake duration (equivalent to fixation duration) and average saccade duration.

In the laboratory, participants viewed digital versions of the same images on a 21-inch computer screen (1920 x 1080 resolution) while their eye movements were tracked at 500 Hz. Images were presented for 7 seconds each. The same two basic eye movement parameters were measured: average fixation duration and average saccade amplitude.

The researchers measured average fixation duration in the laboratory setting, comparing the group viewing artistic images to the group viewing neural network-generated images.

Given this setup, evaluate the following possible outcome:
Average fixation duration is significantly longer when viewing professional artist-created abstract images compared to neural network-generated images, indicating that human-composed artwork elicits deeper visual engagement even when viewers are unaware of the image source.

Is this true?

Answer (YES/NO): YES